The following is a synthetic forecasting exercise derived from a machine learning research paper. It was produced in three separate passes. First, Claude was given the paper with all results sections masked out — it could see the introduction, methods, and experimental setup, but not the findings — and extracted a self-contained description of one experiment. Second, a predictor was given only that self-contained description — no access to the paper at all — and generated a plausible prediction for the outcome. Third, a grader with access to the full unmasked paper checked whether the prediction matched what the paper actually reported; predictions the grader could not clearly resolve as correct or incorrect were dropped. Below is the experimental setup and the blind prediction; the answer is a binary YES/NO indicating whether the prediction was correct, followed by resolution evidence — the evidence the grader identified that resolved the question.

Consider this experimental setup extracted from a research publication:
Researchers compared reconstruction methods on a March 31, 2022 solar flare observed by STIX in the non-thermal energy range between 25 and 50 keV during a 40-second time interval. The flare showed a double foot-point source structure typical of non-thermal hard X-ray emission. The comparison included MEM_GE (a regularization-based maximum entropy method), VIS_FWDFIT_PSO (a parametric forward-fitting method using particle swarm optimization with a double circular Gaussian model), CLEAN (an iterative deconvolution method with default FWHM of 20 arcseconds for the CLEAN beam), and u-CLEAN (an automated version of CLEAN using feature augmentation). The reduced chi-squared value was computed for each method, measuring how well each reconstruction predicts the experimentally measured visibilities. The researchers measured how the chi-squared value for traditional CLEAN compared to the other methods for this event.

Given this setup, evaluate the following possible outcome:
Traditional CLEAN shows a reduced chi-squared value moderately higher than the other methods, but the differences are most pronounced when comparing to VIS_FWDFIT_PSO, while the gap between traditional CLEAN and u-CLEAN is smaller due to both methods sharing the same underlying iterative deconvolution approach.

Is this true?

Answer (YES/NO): NO